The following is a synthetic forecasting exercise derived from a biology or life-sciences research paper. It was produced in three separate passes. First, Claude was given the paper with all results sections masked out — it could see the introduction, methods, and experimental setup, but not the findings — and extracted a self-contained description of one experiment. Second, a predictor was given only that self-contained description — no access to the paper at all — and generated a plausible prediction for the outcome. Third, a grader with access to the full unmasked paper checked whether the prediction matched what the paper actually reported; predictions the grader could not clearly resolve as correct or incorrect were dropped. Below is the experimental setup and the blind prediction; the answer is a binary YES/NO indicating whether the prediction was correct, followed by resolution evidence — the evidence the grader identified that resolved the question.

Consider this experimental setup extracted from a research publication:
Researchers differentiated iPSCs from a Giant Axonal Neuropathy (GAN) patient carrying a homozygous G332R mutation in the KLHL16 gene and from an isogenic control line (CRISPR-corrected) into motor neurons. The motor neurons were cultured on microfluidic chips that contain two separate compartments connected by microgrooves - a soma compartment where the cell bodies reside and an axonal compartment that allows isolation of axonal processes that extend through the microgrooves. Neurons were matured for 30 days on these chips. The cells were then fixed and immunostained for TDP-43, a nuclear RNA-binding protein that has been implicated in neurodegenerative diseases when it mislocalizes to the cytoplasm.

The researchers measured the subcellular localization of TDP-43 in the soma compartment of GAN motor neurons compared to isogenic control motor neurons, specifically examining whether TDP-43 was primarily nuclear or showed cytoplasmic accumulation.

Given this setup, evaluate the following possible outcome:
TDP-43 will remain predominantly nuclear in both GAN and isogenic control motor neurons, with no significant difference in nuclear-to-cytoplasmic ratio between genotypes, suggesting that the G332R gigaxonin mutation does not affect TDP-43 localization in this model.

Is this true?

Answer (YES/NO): YES